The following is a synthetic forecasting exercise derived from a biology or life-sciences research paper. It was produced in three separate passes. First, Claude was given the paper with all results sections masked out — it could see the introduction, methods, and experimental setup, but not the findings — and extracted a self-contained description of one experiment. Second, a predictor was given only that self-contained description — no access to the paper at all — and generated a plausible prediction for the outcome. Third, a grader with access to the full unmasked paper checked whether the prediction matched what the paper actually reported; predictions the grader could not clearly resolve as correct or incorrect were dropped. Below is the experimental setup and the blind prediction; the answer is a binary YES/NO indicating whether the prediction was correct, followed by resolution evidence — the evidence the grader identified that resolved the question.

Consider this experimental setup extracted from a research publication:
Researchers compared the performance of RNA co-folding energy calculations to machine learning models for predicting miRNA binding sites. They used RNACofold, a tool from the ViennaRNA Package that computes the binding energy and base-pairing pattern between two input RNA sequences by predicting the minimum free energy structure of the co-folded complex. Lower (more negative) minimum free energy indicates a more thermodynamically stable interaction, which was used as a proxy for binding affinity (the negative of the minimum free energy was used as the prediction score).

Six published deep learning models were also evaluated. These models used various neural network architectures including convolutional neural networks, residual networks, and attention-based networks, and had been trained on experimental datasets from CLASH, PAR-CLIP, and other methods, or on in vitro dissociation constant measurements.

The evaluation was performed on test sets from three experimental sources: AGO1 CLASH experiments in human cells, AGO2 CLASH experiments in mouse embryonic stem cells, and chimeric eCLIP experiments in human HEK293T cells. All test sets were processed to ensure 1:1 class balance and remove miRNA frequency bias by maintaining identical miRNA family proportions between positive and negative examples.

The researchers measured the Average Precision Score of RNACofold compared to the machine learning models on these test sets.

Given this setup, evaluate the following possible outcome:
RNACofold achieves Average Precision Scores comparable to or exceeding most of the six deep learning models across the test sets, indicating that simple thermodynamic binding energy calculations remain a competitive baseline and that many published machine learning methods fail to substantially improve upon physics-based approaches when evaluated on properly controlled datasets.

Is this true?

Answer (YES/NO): NO